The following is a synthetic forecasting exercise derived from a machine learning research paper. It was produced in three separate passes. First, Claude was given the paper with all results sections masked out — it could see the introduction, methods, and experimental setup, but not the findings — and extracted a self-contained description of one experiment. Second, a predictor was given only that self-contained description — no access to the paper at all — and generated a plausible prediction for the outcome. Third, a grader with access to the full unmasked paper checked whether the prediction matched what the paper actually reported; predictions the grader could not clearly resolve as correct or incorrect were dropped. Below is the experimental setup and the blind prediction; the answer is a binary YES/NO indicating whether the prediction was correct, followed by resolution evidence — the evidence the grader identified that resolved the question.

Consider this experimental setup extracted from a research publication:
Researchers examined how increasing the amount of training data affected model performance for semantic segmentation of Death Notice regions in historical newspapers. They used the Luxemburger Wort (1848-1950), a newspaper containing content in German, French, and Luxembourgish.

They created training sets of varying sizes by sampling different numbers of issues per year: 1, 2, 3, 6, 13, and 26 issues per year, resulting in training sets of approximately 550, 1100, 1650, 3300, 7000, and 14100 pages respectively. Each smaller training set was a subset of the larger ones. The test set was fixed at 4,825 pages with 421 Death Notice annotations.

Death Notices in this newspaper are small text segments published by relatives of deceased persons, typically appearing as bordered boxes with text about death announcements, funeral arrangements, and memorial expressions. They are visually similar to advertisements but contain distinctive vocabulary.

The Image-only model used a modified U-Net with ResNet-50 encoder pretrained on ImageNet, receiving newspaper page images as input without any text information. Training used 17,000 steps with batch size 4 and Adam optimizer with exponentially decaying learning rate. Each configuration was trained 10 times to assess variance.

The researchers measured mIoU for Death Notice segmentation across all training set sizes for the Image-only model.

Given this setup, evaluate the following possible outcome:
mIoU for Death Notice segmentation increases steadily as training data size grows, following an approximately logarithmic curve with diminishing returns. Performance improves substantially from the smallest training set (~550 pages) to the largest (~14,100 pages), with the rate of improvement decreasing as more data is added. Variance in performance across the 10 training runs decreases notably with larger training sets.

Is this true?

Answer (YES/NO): NO